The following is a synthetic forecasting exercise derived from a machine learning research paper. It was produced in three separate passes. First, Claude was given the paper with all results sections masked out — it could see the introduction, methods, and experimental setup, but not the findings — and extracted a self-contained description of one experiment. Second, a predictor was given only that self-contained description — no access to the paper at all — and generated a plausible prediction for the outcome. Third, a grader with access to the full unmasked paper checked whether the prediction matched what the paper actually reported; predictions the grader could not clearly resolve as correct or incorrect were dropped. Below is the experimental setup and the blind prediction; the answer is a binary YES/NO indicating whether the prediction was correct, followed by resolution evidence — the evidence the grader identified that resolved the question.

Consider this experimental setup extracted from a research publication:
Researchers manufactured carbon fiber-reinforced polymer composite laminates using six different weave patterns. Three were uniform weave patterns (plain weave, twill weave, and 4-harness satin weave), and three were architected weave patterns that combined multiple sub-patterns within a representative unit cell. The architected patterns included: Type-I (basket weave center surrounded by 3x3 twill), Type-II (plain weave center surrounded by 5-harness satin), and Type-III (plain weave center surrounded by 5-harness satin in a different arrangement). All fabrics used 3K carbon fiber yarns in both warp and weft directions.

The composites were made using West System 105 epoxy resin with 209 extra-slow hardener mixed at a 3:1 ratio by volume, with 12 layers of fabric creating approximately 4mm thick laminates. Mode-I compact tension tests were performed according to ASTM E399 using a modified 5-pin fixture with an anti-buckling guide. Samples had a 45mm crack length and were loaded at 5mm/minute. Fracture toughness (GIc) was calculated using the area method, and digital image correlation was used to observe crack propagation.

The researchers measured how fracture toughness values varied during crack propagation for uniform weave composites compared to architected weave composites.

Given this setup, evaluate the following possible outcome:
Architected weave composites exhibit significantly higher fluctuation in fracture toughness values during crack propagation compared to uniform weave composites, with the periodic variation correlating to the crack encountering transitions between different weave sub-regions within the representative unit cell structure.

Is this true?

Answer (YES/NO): YES